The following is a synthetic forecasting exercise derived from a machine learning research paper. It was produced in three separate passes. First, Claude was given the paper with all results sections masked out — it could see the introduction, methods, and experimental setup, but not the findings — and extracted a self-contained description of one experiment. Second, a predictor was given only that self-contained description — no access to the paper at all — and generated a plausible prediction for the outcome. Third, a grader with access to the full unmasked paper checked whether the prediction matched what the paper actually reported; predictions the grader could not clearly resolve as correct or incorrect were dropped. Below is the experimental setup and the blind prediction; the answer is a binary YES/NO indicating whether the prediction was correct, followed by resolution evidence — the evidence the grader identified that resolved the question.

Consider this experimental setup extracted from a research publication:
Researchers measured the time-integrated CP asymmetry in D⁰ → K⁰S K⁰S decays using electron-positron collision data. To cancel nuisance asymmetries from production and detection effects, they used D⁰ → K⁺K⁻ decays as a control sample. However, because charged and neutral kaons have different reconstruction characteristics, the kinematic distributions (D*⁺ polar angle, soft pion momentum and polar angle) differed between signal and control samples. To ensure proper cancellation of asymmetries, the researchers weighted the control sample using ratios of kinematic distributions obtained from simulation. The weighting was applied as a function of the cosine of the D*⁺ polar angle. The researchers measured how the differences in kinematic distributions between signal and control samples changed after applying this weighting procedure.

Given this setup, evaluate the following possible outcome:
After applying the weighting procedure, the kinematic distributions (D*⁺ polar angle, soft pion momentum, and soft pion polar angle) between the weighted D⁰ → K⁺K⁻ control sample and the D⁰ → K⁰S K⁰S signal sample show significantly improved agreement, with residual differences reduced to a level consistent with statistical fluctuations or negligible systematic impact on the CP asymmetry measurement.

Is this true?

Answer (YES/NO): NO